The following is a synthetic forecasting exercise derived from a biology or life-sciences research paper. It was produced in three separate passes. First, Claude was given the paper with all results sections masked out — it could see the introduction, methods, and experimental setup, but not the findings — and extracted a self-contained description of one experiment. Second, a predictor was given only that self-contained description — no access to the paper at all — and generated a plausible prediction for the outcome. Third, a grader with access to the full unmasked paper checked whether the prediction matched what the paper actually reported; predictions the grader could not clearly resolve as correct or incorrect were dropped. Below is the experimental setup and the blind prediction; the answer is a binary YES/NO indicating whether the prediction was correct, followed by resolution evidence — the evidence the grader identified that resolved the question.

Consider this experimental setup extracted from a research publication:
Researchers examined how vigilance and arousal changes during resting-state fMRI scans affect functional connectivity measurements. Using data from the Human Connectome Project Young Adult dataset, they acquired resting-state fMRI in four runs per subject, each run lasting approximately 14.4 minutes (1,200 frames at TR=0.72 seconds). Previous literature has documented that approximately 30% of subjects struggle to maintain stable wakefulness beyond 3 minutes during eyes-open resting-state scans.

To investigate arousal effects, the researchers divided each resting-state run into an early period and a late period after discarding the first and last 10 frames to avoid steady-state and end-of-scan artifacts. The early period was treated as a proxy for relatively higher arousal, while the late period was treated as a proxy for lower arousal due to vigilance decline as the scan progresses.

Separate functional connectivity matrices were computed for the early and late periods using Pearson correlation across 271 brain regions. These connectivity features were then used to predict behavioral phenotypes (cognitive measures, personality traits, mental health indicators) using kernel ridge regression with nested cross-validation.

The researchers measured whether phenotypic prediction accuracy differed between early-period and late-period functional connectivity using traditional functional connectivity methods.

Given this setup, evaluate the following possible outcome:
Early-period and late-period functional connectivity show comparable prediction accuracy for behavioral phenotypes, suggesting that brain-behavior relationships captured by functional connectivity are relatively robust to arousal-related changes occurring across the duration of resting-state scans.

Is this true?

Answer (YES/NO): NO